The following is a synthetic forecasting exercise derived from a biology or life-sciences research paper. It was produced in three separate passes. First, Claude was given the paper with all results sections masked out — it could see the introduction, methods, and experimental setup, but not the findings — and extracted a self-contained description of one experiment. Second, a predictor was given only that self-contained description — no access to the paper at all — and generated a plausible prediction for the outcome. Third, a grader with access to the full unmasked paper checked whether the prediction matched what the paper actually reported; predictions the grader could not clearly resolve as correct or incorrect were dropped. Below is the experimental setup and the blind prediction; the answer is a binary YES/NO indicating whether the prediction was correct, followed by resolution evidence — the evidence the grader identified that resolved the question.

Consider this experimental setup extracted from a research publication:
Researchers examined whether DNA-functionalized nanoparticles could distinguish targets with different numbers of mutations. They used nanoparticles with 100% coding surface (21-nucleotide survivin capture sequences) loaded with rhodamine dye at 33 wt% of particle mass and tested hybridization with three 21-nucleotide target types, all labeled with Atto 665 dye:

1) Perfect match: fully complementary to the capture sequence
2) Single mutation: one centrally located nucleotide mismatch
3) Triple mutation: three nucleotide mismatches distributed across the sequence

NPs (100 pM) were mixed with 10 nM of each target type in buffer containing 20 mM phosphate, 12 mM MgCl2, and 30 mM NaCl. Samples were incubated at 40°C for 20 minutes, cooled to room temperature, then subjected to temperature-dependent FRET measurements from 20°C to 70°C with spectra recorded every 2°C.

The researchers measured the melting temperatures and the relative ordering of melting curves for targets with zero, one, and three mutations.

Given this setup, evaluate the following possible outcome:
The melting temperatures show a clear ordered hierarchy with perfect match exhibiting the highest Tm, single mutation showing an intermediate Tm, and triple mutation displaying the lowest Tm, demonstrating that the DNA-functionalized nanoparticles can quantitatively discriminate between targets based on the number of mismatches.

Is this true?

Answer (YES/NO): YES